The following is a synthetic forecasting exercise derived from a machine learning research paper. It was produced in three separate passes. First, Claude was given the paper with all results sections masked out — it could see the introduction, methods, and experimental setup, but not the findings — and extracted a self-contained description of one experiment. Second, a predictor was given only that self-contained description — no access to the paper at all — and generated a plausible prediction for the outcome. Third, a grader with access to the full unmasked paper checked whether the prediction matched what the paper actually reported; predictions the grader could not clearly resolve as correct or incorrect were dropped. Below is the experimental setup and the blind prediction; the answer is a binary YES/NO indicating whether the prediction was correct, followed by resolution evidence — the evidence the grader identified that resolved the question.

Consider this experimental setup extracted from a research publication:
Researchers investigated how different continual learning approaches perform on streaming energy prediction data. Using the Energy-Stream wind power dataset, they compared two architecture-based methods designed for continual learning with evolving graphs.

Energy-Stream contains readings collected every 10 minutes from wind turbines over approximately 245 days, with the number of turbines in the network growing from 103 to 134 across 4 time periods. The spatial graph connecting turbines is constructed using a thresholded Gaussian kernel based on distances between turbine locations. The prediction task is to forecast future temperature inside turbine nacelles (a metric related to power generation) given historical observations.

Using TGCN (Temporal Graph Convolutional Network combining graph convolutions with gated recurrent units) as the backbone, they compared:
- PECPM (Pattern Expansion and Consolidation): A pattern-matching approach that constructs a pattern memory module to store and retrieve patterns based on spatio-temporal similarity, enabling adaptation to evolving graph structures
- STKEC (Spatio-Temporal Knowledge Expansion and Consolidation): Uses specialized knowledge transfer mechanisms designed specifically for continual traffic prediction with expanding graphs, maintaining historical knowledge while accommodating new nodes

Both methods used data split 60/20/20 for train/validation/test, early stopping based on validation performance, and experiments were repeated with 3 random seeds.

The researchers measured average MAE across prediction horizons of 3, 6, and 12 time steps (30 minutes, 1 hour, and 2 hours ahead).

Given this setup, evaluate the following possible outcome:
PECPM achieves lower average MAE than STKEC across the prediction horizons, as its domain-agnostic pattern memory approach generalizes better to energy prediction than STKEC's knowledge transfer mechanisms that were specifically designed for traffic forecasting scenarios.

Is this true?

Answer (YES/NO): NO